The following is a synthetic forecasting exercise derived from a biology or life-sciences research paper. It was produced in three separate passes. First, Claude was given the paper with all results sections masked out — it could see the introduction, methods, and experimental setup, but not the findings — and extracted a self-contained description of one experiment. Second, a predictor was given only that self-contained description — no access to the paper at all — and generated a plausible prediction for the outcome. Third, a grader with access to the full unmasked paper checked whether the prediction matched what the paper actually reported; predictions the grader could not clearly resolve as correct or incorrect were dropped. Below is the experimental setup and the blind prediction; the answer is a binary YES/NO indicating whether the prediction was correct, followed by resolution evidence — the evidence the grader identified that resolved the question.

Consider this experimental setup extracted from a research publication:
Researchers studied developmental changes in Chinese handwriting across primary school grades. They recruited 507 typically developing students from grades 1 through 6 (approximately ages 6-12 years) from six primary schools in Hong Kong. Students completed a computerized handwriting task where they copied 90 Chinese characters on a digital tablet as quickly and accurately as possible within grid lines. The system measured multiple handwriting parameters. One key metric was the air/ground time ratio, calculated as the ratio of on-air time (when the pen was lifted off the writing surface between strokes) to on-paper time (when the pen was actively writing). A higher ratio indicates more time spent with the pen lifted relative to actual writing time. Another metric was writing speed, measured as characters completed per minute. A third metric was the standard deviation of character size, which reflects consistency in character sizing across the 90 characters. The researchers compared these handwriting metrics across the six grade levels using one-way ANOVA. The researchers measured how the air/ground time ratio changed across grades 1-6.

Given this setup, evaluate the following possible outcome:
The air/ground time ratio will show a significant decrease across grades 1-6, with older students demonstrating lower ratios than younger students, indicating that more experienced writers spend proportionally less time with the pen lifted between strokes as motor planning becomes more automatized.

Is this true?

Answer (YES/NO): YES